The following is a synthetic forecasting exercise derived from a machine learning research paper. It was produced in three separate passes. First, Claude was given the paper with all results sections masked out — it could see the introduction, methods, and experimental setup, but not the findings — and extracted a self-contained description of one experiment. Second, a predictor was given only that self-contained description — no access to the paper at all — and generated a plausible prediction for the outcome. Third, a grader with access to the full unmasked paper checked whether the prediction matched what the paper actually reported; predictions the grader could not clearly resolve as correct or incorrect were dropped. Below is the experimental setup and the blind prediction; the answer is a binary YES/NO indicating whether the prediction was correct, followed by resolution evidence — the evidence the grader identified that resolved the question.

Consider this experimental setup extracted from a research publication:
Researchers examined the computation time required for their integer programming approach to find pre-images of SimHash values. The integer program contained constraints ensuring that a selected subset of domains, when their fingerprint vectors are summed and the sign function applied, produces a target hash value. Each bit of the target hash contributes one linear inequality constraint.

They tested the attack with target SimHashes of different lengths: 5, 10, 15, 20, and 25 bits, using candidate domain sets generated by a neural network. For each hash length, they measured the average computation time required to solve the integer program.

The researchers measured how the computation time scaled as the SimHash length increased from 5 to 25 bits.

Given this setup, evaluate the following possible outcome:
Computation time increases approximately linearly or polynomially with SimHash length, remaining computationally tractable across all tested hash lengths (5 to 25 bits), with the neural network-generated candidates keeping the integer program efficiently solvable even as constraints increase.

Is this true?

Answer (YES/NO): YES